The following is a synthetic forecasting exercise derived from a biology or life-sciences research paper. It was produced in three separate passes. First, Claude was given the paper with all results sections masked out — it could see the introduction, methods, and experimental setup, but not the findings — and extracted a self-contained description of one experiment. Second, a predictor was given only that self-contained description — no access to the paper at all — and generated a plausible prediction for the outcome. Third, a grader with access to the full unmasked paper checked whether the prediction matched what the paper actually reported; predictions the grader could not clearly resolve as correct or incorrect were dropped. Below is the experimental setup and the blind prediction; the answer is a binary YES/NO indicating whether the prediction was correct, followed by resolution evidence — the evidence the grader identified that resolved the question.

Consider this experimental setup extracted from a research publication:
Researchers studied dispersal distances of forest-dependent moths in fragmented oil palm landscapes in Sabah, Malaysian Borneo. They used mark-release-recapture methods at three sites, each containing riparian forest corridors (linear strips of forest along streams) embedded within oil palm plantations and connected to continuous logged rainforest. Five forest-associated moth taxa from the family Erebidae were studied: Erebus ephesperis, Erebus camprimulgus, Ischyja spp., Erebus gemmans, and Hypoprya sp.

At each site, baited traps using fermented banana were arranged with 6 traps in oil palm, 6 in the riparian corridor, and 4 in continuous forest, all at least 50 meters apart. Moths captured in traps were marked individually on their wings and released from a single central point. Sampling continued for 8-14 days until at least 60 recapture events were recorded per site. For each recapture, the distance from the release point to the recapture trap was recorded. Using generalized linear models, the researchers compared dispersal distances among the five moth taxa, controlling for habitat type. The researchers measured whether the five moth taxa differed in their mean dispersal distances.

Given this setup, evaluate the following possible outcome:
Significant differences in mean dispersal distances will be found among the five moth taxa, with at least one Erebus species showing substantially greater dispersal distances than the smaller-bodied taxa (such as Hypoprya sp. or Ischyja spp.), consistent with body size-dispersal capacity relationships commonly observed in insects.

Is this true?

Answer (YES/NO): NO